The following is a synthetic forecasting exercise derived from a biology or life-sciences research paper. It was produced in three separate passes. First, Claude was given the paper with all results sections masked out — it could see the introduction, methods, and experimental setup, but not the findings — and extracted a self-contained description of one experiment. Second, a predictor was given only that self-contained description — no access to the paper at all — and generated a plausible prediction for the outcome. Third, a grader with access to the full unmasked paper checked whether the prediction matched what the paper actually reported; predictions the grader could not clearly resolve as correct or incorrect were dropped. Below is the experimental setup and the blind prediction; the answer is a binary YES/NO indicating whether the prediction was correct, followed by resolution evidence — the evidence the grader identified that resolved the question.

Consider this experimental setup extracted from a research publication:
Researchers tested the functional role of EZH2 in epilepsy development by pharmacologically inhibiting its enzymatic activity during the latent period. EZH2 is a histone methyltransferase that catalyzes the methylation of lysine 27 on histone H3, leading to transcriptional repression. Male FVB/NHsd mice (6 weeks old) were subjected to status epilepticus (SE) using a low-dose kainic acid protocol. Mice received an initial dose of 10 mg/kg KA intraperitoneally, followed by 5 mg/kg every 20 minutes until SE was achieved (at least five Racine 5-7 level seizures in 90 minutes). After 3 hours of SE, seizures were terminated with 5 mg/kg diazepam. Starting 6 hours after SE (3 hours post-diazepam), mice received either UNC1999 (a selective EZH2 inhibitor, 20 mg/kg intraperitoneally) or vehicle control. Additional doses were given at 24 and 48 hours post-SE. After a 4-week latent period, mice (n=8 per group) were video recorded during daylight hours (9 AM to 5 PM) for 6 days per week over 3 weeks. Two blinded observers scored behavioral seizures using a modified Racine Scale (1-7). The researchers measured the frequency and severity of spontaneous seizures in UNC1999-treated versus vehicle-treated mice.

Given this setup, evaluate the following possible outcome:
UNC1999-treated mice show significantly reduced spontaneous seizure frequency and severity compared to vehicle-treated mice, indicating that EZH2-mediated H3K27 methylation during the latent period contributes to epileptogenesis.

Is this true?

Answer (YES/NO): NO